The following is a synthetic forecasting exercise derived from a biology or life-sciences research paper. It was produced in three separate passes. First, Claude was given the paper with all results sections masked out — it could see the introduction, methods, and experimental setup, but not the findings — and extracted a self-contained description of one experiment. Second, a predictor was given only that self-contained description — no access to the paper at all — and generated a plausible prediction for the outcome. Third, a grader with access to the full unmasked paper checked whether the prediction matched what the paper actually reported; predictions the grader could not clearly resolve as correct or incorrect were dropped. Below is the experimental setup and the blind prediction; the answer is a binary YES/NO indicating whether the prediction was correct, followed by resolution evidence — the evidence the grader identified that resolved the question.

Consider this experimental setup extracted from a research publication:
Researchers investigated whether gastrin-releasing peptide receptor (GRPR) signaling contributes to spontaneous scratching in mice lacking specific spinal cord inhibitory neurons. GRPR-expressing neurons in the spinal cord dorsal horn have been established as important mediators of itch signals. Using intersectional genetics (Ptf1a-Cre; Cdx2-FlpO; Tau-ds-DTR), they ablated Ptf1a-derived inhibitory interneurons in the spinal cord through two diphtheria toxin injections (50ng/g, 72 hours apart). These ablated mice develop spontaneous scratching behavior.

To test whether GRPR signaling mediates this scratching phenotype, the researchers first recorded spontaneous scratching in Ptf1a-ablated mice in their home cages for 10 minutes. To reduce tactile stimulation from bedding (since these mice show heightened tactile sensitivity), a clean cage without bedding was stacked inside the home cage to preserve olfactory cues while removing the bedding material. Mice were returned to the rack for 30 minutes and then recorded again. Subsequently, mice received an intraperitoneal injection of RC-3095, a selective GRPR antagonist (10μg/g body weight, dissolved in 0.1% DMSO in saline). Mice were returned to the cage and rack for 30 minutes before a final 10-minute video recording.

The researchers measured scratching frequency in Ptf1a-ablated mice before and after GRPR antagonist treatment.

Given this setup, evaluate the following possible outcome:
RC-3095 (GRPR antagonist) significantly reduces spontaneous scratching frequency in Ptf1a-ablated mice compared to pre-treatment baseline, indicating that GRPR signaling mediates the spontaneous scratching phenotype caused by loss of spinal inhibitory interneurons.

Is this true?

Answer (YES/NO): YES